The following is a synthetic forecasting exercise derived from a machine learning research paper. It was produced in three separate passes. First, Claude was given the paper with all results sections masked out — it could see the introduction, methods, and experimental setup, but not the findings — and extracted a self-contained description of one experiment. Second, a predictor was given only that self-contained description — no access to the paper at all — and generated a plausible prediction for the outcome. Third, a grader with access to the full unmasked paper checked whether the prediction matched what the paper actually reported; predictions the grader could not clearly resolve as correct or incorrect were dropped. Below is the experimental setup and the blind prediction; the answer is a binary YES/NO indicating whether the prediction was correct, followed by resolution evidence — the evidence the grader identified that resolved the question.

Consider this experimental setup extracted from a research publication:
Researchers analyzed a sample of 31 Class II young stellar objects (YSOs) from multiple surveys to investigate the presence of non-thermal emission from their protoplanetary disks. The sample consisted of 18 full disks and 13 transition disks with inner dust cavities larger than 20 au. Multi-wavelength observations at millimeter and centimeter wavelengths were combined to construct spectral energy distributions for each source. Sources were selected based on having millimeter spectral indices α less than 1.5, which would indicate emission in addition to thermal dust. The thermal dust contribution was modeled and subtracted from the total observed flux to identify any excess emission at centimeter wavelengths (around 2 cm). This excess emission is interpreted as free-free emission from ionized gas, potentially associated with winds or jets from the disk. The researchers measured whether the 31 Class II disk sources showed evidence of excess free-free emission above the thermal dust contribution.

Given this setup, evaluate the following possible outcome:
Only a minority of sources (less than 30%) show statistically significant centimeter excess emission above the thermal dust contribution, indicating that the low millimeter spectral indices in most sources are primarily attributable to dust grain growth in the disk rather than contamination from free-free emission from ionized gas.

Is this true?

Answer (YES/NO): NO